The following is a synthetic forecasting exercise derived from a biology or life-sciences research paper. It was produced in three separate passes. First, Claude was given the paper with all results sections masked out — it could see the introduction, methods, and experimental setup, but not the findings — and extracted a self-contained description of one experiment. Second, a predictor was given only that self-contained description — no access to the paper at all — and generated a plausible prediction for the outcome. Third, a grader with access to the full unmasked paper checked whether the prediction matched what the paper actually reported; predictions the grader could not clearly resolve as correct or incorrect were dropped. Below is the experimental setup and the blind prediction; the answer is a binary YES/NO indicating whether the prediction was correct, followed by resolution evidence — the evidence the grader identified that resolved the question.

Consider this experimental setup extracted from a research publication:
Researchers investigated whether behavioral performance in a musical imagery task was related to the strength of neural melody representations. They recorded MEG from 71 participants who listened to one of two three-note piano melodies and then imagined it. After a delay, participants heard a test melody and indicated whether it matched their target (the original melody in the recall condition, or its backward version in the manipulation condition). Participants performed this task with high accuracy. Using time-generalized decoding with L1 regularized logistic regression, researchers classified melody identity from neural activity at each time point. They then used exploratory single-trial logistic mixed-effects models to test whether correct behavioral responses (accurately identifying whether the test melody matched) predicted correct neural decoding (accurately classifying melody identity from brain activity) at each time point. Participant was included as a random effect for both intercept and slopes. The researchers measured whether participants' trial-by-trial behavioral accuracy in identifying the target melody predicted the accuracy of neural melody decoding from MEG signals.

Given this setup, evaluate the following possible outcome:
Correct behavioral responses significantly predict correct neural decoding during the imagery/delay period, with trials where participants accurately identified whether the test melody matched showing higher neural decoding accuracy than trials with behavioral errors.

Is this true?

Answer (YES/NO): NO